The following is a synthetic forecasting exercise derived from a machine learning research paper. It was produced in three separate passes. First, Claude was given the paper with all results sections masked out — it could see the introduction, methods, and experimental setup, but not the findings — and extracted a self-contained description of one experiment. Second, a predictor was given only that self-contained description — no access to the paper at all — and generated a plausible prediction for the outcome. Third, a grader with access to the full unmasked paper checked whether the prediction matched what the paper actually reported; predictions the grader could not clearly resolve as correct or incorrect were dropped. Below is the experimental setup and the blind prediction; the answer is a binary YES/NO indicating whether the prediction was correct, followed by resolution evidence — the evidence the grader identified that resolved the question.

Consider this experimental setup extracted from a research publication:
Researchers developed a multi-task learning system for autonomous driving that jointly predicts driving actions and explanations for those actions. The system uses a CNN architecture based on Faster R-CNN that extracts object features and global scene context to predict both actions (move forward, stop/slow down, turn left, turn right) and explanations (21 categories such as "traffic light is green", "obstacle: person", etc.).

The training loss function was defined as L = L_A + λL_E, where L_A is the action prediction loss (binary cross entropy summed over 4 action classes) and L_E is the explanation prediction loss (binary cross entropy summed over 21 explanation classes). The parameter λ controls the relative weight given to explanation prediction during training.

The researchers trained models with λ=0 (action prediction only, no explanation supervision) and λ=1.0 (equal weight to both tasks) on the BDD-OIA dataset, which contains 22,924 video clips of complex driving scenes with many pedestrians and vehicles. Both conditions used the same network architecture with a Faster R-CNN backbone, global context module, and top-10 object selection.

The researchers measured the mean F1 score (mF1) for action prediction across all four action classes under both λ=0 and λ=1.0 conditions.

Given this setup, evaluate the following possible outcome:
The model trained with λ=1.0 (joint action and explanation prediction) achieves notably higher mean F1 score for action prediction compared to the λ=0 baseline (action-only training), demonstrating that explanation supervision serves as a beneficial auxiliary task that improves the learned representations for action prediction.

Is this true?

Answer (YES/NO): YES